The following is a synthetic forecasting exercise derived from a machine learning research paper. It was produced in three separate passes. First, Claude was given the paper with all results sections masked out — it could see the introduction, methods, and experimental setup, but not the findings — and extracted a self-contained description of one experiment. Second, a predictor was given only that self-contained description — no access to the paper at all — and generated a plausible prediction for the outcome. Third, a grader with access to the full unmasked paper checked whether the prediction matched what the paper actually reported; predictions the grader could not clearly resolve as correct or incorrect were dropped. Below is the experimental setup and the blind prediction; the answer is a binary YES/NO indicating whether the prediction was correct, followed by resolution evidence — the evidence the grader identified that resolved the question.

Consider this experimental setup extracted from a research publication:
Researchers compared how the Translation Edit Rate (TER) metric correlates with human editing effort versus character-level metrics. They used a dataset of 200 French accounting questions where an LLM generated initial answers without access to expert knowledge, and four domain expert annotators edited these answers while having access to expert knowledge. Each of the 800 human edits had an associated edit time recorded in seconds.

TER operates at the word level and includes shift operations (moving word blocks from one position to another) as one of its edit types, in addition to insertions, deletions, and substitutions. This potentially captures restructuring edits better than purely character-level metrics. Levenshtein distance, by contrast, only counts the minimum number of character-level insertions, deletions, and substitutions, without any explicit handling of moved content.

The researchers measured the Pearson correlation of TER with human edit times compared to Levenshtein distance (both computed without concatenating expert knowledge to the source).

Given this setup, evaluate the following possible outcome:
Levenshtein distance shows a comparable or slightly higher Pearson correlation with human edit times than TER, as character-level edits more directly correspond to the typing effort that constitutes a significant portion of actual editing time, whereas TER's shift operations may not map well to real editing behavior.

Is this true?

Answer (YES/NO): NO